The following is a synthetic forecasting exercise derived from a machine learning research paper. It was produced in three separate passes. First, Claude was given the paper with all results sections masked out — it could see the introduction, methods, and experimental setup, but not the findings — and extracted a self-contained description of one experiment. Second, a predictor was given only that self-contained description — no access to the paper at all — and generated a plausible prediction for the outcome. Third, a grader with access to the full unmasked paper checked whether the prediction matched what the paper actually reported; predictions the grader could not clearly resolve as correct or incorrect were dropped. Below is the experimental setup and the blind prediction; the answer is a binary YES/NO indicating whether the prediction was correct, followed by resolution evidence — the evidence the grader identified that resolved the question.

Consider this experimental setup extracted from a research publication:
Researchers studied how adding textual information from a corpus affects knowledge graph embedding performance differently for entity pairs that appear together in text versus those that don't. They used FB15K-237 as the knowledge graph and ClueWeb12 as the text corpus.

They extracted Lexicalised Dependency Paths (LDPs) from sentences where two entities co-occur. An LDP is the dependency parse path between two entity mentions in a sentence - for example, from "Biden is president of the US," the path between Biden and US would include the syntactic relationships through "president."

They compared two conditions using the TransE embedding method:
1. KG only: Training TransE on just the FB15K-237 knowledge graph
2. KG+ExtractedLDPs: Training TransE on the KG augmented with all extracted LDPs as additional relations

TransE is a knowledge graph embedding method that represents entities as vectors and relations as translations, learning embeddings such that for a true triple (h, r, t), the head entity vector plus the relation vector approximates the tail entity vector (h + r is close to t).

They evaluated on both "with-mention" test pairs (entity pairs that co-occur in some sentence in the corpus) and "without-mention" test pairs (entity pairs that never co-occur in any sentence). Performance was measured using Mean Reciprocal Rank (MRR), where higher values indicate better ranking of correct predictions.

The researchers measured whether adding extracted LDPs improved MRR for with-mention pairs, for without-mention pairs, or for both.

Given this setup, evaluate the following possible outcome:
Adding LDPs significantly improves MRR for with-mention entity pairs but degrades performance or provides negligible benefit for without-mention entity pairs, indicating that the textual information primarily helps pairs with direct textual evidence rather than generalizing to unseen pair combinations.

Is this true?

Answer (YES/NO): YES